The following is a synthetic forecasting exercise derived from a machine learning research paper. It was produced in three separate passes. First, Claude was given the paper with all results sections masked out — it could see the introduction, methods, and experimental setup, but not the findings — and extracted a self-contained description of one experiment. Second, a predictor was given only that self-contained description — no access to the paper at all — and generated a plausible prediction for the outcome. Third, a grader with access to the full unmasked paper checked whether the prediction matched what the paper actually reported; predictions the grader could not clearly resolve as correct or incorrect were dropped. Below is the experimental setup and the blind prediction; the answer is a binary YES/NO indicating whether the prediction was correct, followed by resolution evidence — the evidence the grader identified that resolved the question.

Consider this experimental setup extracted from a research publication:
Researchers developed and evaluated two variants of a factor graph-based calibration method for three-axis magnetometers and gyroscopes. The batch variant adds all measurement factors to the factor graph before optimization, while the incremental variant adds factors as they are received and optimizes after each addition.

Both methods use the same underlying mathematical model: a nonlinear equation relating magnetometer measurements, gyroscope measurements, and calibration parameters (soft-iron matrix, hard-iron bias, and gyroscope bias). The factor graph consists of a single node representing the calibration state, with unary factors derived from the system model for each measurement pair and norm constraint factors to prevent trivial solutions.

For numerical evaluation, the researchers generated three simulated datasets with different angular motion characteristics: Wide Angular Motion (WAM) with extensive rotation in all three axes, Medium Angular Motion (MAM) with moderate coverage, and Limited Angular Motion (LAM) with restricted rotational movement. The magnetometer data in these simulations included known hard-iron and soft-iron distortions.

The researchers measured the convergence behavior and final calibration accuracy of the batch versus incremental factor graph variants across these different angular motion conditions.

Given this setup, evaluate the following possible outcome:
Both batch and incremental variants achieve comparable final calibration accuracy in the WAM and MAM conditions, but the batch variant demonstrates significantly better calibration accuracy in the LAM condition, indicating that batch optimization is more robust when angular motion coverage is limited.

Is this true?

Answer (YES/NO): NO